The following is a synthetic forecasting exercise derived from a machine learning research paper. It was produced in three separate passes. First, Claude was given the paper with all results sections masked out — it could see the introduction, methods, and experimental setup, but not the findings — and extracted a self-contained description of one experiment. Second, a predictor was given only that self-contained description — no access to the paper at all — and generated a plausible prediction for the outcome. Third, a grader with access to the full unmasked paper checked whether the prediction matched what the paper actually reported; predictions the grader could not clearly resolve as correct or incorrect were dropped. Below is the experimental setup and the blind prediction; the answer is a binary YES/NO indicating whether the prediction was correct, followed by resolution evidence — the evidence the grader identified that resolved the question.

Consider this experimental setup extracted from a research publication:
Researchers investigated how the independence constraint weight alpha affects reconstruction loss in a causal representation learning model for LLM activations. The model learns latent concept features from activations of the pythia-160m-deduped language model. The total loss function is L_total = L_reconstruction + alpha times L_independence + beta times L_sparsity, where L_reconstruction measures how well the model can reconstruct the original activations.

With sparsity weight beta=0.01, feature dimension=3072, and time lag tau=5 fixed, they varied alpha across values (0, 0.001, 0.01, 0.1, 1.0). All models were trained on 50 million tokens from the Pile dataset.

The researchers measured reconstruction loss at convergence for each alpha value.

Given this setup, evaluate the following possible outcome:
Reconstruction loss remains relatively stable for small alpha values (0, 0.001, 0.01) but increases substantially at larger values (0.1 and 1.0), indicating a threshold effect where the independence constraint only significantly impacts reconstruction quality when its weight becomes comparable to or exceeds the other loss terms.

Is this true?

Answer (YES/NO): NO